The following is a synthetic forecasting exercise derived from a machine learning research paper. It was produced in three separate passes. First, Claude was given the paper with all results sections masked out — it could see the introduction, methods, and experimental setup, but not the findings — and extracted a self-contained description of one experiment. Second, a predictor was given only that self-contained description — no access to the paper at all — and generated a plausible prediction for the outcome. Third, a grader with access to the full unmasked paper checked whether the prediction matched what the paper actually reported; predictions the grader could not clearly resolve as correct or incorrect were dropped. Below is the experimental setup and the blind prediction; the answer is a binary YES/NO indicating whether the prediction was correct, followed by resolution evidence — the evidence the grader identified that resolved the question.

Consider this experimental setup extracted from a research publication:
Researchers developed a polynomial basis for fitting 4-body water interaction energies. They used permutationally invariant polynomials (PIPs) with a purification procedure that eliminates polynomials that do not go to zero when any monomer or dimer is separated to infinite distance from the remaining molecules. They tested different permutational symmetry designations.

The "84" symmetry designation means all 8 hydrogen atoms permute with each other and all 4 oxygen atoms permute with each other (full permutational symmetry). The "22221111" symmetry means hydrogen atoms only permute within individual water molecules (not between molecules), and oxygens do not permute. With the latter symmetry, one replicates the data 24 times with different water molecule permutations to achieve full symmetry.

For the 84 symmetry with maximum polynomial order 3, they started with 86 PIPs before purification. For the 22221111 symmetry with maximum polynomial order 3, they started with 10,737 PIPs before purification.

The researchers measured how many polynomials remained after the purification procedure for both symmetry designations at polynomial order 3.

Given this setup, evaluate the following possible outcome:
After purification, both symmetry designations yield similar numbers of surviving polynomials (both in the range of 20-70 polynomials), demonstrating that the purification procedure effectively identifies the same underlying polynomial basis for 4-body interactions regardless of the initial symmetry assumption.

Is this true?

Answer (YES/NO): NO